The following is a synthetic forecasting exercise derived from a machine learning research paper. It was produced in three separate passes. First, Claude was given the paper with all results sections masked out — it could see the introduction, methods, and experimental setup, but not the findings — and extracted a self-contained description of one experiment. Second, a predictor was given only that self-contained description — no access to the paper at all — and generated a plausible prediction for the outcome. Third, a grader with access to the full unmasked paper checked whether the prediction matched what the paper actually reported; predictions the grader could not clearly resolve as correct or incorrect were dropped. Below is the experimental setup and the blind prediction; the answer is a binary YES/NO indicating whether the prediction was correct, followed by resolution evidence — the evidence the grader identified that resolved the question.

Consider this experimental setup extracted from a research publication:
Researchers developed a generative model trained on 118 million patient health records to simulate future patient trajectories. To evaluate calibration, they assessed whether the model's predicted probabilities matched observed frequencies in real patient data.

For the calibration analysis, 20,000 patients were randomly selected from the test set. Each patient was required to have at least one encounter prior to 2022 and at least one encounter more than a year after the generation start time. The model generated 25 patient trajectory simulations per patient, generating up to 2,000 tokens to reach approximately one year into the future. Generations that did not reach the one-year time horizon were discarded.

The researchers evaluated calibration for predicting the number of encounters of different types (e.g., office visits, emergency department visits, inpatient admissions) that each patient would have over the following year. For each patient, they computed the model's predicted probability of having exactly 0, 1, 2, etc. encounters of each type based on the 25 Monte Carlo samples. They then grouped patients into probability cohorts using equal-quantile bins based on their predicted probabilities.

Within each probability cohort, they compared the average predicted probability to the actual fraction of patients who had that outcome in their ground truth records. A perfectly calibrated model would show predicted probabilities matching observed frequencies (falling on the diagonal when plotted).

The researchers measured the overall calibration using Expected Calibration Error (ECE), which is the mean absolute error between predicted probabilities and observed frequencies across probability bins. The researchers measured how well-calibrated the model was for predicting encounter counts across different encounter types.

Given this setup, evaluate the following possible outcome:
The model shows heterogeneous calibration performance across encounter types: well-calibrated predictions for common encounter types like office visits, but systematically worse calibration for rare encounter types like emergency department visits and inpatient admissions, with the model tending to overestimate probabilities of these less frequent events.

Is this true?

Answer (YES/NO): NO